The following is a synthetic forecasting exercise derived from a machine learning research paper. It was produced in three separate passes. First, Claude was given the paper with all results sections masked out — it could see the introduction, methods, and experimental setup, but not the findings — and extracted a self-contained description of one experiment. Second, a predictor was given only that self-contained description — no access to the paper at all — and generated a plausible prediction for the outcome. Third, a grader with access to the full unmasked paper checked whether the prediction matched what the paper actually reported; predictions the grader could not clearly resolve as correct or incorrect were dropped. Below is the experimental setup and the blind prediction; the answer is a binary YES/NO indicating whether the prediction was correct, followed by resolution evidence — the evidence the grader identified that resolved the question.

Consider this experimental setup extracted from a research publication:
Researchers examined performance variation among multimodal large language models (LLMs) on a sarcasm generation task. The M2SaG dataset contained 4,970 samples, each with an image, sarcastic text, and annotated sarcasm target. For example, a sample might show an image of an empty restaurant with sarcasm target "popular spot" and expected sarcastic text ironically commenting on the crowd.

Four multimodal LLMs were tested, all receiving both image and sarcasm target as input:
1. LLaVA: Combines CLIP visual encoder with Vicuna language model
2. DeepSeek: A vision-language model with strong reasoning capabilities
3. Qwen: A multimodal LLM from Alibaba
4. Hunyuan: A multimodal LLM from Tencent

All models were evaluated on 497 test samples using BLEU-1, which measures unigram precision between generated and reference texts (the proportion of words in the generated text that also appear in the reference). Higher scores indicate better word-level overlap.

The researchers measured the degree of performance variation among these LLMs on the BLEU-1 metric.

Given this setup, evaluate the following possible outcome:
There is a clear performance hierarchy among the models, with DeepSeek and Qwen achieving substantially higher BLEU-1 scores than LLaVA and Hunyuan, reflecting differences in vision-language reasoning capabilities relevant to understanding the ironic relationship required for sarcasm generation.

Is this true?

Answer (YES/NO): NO